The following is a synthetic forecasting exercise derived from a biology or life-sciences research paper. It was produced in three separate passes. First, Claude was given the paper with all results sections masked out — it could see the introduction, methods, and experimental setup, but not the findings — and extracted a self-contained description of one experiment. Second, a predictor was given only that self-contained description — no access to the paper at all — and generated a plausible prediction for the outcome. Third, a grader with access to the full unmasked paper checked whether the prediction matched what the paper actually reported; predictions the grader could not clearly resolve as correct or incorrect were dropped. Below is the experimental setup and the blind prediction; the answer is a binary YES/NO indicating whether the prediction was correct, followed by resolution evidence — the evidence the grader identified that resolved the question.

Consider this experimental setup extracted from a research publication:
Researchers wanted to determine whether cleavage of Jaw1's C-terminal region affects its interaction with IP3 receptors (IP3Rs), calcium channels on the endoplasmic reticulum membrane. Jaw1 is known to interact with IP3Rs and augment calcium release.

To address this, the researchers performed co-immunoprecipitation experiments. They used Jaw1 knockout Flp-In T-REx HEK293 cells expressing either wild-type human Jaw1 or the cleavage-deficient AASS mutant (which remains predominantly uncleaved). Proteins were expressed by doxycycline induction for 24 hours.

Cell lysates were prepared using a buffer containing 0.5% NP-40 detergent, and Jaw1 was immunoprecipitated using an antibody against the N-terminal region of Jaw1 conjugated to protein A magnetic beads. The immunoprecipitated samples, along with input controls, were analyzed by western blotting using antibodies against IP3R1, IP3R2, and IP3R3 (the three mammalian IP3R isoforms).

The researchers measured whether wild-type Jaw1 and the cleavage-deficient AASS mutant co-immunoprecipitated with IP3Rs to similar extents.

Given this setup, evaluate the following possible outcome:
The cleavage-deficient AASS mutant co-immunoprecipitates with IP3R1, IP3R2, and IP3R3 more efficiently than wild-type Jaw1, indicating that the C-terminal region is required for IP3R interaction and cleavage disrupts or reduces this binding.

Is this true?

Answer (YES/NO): NO